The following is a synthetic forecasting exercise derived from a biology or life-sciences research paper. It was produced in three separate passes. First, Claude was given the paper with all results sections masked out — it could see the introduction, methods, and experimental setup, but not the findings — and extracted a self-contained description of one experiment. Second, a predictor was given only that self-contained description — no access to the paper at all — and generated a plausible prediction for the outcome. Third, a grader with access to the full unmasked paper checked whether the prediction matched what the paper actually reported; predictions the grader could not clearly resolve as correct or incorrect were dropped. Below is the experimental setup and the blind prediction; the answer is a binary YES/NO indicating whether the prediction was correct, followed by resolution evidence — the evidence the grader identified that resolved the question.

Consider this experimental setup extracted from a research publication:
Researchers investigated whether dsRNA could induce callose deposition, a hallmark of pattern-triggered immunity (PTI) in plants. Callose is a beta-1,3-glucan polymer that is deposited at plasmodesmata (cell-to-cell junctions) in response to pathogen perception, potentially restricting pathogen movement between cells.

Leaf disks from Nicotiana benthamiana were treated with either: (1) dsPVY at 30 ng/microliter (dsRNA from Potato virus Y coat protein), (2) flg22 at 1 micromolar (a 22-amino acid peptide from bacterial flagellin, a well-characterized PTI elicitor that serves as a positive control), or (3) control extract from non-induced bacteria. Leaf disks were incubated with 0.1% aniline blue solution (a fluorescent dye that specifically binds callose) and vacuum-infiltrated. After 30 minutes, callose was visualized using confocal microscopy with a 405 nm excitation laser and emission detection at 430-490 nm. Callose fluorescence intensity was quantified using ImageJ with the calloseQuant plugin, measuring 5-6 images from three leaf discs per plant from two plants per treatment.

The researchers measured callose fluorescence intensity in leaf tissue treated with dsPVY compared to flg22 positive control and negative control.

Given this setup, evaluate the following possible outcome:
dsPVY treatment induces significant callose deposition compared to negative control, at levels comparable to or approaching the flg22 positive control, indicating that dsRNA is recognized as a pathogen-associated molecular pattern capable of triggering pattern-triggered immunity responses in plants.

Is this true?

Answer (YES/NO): NO